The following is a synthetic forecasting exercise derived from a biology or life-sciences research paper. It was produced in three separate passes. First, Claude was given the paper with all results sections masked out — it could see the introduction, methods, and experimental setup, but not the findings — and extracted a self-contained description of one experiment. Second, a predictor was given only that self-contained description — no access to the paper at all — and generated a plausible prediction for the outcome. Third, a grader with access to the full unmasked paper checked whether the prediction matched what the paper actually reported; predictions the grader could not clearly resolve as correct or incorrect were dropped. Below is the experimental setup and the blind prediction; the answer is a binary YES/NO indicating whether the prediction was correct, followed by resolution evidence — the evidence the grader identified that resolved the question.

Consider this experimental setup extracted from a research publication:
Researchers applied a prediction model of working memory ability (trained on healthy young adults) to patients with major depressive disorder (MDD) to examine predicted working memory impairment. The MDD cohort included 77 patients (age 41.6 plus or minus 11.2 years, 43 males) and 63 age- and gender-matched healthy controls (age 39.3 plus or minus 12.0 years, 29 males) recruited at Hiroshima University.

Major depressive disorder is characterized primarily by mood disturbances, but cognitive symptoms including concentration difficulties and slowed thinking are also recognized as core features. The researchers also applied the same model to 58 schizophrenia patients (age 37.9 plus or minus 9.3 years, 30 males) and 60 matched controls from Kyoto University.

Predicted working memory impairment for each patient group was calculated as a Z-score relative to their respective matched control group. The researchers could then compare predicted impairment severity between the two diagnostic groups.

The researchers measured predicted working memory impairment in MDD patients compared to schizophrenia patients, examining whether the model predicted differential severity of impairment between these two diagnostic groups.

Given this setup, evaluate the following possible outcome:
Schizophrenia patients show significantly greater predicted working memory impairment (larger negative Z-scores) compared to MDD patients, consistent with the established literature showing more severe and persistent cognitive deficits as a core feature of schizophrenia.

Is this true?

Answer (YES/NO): YES